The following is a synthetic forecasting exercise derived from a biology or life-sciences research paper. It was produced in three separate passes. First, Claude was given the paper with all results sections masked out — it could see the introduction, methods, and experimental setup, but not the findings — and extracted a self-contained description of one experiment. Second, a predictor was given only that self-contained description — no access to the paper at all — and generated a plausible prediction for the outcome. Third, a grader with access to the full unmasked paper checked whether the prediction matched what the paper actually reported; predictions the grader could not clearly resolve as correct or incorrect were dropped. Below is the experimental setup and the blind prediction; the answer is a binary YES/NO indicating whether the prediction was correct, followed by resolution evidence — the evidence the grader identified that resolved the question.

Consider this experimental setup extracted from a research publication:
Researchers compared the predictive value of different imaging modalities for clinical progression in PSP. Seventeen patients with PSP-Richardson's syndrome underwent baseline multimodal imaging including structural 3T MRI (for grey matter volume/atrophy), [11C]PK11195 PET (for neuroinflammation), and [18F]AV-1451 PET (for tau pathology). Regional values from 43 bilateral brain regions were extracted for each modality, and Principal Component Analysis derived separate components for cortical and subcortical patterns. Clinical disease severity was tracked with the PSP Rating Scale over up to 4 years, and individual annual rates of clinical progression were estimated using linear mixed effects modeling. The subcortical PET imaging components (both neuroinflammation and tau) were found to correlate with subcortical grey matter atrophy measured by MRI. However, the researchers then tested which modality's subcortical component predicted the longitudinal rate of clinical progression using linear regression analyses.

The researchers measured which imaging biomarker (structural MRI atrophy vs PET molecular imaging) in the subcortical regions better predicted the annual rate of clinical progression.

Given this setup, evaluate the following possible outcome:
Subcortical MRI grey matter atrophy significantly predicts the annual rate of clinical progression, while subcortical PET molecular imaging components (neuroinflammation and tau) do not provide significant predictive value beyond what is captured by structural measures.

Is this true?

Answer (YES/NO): NO